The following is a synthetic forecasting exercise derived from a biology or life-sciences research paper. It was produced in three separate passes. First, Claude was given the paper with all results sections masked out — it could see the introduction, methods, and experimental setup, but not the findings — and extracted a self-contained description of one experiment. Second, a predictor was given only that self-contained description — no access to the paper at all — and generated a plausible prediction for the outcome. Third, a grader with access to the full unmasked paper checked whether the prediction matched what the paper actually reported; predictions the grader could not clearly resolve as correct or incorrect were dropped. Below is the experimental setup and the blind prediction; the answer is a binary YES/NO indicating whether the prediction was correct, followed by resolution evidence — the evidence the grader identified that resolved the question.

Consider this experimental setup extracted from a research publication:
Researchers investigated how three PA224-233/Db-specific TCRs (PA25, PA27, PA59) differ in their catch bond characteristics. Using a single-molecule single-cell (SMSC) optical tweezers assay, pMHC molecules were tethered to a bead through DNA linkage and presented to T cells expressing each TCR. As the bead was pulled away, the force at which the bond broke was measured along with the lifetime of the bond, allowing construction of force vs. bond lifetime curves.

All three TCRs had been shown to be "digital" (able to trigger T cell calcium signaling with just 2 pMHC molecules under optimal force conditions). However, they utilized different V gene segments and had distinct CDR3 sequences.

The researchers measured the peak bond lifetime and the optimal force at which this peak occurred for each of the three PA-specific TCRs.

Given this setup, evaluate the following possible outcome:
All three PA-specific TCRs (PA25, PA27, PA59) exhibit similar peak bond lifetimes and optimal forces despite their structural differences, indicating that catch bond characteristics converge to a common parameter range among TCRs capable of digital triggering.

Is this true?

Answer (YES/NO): NO